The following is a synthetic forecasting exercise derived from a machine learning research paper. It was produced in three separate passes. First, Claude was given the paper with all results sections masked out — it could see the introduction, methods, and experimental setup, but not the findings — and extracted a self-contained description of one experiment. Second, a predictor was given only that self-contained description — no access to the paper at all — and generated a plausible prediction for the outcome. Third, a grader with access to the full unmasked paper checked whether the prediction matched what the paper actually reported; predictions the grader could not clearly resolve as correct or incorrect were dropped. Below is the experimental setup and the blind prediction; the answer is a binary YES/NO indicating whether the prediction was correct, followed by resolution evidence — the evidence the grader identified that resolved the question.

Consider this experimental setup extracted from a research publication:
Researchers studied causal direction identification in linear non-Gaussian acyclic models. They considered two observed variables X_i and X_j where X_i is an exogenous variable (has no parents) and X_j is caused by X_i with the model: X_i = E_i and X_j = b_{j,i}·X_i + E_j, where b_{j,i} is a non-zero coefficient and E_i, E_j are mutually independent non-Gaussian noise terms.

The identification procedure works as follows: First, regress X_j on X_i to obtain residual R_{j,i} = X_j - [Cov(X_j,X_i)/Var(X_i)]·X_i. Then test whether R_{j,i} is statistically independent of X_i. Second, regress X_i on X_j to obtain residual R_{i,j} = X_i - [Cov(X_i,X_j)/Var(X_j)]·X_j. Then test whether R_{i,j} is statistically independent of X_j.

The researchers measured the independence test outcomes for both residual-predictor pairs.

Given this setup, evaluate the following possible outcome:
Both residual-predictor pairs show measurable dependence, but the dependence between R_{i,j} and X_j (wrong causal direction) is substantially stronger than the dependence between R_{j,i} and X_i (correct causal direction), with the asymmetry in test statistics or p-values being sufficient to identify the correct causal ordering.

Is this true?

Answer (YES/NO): NO